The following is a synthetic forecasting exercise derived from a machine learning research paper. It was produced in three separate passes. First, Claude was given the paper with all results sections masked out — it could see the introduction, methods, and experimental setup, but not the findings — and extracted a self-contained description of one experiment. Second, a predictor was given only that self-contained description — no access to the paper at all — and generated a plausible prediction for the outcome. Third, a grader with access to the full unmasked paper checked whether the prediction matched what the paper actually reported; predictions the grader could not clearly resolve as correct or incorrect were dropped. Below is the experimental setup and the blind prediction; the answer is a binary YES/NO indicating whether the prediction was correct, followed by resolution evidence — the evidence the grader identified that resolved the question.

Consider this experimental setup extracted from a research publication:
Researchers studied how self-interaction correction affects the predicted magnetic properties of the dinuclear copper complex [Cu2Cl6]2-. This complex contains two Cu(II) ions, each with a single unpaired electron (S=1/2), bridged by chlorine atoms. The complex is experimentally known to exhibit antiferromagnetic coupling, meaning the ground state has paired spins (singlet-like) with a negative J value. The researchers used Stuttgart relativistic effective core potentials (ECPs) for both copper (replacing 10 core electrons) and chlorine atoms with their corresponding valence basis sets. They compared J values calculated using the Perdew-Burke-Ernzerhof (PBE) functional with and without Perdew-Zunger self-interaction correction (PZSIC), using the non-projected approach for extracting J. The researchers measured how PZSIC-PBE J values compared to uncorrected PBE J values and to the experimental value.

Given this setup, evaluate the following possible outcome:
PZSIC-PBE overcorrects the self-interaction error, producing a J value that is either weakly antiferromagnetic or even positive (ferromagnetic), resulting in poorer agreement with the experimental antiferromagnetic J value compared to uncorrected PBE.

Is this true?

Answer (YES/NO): NO